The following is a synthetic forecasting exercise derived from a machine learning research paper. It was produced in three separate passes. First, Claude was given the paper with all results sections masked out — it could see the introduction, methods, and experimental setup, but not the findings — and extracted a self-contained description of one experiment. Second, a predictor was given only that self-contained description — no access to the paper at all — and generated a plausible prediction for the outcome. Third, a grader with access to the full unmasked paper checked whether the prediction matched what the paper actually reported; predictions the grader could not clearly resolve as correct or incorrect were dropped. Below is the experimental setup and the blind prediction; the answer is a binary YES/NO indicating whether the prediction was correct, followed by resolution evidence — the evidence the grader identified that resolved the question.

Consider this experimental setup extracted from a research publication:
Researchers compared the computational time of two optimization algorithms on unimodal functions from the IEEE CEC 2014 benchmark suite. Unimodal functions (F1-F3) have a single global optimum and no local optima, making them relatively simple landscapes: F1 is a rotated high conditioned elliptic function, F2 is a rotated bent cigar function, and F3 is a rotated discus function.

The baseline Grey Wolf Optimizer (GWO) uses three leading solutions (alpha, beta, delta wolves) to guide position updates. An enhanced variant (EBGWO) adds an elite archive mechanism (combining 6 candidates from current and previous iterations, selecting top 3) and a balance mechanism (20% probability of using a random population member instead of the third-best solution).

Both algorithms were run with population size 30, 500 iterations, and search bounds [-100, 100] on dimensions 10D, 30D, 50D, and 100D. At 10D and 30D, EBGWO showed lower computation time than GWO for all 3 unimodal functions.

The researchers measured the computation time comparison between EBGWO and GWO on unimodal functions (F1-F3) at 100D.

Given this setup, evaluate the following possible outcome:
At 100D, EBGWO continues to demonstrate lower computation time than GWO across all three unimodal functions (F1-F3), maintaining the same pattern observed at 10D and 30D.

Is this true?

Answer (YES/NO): NO